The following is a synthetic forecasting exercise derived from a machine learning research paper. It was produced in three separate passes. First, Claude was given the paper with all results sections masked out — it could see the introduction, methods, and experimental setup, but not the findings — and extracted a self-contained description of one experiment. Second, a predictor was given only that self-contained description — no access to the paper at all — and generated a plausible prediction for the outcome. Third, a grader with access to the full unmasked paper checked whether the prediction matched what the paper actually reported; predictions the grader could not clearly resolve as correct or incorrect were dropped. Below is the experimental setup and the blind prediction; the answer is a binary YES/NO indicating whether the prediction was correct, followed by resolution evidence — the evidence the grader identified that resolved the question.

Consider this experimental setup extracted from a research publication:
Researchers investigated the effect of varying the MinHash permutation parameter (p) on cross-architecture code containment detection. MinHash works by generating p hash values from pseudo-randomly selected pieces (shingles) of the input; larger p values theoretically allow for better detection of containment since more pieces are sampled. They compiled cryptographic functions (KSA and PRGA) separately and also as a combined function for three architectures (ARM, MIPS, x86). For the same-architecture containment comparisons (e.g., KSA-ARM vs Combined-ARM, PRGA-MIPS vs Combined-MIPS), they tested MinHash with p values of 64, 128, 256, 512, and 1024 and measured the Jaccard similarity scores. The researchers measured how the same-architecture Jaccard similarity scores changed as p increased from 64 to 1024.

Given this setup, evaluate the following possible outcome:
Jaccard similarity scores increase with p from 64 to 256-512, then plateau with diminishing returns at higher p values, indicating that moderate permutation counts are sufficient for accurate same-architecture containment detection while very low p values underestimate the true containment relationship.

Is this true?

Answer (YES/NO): NO